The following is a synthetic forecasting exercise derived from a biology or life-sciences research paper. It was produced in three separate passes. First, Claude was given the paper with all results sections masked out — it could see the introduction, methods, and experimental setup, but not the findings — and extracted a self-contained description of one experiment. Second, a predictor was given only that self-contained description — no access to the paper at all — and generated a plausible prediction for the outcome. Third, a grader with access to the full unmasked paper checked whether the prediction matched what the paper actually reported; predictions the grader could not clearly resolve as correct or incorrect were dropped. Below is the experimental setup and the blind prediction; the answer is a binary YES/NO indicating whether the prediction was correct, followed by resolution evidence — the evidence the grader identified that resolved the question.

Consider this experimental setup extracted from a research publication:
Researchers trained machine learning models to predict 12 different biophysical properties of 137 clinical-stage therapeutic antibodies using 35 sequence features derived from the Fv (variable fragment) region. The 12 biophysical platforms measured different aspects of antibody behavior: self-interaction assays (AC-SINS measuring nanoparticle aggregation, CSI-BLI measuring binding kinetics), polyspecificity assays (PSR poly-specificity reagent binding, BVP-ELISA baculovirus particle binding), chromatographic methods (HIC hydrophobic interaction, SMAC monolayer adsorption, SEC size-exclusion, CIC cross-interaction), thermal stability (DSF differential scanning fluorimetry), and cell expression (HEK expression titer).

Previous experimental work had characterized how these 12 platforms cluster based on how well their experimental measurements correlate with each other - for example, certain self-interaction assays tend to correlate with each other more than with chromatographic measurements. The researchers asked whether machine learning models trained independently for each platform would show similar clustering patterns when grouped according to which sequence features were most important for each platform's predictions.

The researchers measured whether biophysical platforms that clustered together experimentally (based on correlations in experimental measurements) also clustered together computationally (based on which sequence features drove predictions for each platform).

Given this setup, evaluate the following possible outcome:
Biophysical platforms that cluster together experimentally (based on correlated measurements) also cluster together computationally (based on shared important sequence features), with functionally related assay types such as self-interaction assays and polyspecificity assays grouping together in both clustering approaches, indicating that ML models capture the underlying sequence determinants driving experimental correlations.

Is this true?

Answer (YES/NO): YES